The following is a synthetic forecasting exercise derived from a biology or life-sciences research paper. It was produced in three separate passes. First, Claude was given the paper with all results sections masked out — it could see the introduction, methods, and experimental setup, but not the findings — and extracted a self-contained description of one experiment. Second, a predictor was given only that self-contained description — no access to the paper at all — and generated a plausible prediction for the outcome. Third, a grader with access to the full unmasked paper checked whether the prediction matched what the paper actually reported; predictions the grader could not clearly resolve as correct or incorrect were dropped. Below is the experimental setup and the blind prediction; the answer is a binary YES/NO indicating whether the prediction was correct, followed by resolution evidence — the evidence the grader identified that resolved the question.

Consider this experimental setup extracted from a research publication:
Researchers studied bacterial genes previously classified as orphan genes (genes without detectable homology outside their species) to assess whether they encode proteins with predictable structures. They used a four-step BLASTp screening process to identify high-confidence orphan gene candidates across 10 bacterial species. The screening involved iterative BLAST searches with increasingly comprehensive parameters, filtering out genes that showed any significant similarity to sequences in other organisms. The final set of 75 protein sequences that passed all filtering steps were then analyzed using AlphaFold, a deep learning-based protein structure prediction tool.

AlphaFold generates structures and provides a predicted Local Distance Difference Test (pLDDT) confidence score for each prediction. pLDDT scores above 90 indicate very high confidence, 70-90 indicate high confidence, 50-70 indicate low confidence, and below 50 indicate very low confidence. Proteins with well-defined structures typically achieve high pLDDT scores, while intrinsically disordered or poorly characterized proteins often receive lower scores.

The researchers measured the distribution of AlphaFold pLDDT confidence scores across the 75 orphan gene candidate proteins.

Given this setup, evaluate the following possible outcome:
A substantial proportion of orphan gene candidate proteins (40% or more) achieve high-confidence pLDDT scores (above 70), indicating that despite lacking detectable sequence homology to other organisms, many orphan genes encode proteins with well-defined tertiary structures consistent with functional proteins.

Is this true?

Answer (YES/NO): NO